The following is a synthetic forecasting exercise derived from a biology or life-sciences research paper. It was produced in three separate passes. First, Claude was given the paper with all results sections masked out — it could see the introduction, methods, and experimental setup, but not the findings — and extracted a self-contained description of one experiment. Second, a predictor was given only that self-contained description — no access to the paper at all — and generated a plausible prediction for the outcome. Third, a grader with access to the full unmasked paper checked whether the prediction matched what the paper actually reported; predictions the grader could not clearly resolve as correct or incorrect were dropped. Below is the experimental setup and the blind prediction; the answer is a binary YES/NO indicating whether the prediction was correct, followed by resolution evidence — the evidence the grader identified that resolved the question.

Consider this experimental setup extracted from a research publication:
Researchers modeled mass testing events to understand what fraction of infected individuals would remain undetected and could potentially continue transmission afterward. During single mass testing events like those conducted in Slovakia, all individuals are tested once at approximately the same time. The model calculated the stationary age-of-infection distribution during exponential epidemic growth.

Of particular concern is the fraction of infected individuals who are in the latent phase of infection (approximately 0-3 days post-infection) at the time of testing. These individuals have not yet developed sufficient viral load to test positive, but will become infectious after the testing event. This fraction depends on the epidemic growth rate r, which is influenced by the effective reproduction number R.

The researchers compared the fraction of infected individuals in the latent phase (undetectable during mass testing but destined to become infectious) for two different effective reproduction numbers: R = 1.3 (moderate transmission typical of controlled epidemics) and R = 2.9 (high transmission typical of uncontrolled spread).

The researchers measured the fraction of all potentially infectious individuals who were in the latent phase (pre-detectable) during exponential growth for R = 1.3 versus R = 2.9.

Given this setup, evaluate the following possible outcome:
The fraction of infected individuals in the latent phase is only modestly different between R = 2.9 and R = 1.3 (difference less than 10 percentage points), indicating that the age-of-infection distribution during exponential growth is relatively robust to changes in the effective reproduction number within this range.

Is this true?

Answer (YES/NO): NO